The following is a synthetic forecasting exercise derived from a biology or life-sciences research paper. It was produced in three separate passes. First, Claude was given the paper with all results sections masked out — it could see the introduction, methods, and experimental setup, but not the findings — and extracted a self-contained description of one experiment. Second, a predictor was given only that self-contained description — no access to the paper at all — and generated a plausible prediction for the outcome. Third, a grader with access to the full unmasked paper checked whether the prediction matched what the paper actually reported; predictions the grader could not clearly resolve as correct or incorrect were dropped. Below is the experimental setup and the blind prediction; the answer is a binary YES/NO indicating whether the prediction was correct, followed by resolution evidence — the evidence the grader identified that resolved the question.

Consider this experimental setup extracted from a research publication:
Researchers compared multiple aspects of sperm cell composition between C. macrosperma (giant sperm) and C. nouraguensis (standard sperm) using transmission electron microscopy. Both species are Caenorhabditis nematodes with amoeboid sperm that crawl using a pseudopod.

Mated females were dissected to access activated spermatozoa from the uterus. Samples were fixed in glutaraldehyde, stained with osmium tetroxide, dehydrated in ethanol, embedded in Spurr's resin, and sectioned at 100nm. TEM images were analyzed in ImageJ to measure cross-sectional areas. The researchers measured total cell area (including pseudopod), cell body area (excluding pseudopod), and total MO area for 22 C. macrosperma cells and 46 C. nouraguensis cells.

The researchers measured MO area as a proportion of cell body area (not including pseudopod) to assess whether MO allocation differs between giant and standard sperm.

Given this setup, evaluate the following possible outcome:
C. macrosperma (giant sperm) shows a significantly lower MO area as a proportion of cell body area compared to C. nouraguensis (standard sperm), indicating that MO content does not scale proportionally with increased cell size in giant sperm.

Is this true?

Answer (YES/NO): YES